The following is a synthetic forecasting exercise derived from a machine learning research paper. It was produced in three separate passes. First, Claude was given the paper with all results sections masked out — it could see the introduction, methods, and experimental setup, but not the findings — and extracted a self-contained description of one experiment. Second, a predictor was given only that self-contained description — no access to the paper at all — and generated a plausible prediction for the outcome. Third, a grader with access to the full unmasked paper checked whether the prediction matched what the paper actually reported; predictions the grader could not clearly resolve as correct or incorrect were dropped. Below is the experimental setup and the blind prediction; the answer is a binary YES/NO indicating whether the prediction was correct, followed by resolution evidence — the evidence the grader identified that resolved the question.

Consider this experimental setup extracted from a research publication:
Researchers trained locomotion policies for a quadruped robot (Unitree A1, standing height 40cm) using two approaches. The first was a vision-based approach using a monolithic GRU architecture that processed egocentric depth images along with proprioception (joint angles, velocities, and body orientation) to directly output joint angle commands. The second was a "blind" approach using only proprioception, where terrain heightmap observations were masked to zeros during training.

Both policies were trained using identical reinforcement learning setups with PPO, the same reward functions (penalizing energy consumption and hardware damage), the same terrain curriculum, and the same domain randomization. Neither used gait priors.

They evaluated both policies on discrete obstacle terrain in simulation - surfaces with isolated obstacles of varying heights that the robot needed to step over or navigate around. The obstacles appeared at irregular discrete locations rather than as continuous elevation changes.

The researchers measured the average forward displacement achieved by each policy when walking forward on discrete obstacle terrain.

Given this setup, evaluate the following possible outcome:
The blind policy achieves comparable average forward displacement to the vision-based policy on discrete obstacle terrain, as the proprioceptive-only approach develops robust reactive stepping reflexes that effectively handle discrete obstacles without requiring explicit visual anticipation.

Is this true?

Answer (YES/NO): YES